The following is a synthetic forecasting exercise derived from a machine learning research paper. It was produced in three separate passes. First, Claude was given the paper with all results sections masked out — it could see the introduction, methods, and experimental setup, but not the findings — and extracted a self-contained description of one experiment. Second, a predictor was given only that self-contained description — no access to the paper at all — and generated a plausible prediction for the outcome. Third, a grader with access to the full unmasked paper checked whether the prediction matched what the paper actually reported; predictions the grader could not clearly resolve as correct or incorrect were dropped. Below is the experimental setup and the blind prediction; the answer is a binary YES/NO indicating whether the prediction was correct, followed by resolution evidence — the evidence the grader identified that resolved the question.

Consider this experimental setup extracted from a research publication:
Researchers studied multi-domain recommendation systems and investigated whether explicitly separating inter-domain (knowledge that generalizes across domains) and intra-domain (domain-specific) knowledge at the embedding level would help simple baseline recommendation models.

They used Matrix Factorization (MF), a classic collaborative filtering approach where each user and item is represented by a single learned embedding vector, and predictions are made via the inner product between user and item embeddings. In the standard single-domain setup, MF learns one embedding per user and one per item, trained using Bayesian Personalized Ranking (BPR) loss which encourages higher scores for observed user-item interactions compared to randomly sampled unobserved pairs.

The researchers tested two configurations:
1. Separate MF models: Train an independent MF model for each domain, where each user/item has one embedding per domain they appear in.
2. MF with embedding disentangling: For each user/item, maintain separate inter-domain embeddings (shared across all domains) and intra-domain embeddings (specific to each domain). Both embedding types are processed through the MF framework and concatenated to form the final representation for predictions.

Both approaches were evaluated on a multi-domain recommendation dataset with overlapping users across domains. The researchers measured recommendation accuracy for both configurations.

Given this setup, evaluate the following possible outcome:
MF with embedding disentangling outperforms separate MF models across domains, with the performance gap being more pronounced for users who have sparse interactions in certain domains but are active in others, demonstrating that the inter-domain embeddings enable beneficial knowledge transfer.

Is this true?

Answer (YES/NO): NO